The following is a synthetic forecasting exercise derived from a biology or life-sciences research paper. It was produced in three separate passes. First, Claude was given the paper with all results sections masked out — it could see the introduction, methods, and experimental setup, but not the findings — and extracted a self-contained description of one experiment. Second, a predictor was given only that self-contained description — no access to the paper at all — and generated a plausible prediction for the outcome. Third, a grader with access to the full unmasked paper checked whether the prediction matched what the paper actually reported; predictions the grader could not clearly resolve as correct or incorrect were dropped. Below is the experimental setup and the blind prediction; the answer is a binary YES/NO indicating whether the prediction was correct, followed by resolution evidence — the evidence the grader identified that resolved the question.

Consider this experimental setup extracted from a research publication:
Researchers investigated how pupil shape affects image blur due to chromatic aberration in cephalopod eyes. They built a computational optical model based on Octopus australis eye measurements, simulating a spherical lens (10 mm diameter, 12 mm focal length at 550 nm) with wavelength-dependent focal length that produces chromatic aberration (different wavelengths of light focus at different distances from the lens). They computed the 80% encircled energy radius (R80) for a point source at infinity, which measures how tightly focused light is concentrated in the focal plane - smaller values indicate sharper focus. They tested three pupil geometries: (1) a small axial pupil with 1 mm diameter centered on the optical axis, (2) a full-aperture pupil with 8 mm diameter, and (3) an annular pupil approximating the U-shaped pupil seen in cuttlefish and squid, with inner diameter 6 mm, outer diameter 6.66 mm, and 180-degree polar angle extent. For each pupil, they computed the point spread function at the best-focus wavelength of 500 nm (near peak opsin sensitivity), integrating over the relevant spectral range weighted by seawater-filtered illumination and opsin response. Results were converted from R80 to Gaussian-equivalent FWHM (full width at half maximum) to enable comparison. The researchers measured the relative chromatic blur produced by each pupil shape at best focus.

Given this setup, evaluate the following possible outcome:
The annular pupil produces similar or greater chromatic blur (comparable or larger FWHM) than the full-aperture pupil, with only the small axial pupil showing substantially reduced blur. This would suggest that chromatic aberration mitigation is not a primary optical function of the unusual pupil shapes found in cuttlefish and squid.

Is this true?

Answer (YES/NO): YES